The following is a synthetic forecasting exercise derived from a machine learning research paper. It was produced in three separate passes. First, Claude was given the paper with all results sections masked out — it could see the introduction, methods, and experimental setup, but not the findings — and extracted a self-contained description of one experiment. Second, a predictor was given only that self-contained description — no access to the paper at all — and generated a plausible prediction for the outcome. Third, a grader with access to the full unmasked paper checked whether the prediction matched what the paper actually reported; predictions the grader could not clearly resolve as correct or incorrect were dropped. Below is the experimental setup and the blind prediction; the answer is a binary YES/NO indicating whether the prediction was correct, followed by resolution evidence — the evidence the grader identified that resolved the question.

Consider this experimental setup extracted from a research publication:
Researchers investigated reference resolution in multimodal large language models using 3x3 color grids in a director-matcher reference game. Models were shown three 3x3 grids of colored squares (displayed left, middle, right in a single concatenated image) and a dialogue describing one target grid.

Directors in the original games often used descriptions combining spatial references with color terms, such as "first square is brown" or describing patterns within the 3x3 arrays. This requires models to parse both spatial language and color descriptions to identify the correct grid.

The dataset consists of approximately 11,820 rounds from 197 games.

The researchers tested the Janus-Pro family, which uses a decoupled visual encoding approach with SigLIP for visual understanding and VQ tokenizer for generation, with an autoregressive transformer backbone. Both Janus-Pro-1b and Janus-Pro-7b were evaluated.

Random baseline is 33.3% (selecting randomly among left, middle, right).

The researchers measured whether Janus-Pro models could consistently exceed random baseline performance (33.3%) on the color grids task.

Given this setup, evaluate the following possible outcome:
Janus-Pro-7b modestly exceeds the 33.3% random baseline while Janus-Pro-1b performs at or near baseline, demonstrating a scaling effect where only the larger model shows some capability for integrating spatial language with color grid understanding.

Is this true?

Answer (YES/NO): YES